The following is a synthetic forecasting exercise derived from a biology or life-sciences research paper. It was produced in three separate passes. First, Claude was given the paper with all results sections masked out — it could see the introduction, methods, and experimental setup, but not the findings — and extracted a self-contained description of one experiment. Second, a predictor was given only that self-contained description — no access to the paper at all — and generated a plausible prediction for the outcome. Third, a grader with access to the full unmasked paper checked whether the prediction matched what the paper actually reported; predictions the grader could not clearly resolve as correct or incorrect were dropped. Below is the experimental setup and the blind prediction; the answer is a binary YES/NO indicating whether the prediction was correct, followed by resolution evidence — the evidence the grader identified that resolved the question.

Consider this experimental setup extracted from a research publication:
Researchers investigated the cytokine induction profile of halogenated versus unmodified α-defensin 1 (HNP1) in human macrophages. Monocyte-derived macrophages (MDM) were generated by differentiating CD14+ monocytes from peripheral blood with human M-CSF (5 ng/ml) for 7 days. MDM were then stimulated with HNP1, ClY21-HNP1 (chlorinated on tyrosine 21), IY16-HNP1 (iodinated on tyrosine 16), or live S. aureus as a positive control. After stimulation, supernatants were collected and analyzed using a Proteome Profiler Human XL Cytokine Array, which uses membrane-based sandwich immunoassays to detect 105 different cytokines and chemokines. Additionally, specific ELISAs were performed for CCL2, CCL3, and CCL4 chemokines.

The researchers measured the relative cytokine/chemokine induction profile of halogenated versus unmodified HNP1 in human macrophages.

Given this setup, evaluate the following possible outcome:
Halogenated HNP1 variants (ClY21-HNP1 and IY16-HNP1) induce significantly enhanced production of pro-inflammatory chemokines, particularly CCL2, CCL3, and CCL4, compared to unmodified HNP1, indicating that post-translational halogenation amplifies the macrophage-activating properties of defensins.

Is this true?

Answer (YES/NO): YES